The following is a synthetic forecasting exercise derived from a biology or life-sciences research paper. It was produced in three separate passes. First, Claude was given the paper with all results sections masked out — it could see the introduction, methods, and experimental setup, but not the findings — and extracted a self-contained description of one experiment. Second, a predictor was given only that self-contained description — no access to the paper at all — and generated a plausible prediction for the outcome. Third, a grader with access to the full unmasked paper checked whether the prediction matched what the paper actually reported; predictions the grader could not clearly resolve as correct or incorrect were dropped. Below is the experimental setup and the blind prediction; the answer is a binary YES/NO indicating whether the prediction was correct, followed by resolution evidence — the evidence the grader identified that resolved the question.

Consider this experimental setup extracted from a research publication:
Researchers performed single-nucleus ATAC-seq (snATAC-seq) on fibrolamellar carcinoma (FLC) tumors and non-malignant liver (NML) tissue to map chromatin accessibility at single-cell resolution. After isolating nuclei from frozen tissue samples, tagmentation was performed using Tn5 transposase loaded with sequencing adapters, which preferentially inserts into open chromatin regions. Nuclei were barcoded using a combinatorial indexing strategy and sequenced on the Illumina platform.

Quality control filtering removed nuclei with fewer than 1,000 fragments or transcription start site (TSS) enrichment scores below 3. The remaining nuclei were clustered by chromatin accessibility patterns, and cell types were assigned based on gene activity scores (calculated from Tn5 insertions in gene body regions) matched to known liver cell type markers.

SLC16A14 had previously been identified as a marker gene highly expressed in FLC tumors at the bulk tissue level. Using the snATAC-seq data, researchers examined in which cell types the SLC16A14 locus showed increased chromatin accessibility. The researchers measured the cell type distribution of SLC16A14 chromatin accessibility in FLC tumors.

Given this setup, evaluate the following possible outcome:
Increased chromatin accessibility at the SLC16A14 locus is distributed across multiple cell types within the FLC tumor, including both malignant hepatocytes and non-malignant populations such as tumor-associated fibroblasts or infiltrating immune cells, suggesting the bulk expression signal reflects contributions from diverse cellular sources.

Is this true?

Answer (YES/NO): NO